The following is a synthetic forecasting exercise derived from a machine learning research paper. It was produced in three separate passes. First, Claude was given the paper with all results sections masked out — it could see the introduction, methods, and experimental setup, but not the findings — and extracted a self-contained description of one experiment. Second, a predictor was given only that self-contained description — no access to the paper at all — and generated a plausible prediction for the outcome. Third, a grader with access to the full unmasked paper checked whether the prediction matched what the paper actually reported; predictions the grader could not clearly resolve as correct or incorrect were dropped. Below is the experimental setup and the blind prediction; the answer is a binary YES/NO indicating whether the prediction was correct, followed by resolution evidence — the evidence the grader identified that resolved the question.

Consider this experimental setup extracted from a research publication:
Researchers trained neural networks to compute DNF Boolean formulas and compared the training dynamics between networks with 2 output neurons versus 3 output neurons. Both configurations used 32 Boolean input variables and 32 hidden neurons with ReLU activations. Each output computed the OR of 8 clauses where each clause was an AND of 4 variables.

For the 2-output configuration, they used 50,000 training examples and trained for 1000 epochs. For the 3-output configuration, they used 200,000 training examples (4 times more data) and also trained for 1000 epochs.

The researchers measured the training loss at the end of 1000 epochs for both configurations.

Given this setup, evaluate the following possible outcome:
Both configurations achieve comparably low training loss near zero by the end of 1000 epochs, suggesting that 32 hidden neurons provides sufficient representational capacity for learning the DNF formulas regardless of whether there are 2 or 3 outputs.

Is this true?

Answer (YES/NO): NO